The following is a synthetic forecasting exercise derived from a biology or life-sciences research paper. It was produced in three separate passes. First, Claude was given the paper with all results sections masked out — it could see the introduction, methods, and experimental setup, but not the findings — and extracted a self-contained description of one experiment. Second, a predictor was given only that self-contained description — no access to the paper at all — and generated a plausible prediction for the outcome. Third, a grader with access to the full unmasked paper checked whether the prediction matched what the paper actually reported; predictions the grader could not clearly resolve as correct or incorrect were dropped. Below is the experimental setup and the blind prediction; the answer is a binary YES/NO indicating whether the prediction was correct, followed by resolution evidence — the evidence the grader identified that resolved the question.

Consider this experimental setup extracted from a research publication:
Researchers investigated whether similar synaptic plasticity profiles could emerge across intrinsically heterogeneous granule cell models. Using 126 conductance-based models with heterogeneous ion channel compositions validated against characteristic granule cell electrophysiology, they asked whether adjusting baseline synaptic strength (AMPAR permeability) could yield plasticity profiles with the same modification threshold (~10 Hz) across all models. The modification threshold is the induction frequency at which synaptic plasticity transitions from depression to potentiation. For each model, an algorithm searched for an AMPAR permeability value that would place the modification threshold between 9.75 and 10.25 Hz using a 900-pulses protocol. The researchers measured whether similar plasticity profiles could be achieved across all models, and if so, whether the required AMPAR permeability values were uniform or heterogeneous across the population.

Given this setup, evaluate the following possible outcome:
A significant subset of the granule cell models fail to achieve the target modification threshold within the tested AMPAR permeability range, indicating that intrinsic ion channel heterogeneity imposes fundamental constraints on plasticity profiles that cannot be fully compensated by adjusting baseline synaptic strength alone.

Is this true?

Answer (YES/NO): NO